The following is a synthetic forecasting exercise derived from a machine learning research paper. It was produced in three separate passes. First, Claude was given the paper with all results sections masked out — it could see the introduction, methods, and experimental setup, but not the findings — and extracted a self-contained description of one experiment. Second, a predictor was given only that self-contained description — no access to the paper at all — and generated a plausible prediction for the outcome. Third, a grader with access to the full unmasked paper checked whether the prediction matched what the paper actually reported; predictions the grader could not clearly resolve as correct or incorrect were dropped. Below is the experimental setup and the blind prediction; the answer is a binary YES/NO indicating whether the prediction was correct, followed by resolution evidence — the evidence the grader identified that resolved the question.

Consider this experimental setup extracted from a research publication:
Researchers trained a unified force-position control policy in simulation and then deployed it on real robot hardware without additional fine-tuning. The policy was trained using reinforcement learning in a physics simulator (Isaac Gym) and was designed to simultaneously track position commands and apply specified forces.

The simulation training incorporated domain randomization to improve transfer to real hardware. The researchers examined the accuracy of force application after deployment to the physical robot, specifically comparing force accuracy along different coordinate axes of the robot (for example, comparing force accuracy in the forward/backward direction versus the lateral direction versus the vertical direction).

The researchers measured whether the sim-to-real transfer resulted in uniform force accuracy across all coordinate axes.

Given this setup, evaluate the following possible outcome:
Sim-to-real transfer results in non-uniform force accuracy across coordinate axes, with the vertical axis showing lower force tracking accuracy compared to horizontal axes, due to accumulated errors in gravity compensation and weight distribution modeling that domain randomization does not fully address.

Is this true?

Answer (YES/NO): NO